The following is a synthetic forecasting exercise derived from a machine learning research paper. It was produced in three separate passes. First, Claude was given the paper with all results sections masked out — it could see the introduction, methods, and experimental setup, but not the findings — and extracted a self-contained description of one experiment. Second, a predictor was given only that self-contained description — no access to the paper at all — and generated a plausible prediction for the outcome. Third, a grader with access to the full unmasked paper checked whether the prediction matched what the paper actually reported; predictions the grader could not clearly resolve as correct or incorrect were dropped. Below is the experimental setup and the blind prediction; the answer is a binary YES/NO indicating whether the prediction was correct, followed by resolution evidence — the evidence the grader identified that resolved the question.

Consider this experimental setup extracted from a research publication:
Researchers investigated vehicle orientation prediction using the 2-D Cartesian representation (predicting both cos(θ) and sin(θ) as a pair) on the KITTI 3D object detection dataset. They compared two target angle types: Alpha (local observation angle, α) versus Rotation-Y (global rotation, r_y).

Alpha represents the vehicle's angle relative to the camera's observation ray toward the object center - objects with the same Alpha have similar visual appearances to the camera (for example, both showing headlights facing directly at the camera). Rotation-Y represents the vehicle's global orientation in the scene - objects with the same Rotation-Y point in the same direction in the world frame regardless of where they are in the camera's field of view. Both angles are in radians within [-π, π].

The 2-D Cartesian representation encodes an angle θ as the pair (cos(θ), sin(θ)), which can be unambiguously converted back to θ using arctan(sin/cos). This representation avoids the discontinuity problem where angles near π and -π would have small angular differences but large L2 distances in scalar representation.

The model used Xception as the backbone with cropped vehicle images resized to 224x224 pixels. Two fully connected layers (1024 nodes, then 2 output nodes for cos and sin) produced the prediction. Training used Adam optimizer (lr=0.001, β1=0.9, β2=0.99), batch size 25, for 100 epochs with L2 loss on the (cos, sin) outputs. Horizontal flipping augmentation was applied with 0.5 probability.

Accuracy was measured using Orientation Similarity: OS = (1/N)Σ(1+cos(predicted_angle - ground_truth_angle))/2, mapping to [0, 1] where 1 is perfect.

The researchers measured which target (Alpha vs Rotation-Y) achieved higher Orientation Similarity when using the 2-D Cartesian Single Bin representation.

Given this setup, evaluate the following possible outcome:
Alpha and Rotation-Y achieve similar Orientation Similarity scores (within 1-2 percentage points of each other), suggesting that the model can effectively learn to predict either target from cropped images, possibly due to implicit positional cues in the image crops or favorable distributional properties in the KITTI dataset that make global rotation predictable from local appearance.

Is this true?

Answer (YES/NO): YES